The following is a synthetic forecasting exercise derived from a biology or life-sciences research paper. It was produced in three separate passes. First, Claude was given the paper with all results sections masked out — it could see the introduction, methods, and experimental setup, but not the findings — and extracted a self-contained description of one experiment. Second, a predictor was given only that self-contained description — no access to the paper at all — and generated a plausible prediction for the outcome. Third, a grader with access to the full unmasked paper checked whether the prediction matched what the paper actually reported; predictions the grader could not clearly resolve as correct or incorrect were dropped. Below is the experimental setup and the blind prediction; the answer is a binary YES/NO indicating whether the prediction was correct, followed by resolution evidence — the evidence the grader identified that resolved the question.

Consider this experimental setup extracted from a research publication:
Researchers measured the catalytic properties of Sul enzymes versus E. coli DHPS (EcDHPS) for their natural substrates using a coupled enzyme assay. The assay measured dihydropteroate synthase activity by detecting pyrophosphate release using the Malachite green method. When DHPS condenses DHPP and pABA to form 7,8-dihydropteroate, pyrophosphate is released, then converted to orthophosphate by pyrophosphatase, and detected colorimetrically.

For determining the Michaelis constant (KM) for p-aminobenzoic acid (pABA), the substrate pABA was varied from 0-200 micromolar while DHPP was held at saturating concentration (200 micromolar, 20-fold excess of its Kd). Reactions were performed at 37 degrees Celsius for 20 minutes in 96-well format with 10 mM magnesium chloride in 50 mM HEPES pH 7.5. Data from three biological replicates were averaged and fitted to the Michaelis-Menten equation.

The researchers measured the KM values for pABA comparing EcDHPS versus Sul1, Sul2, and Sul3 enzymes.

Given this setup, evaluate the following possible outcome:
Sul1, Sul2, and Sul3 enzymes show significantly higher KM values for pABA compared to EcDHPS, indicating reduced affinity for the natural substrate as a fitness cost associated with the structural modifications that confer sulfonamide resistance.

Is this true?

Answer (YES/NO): NO